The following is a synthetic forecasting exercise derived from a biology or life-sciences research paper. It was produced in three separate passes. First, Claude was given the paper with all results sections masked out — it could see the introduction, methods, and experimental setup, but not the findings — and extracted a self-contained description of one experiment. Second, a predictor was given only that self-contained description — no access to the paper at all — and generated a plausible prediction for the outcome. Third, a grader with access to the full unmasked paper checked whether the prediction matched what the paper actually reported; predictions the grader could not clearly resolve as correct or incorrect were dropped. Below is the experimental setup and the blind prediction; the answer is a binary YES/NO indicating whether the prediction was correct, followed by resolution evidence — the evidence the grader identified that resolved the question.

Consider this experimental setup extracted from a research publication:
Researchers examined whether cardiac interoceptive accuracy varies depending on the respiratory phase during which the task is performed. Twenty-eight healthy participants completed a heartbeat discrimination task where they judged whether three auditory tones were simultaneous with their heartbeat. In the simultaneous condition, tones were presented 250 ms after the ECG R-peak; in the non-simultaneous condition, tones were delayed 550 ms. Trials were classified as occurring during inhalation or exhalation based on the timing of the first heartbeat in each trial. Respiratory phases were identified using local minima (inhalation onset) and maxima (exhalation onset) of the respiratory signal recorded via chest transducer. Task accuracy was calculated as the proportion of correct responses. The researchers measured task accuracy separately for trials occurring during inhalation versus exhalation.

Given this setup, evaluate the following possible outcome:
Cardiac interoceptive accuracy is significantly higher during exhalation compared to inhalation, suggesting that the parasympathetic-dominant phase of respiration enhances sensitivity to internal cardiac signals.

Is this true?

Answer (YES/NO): YES